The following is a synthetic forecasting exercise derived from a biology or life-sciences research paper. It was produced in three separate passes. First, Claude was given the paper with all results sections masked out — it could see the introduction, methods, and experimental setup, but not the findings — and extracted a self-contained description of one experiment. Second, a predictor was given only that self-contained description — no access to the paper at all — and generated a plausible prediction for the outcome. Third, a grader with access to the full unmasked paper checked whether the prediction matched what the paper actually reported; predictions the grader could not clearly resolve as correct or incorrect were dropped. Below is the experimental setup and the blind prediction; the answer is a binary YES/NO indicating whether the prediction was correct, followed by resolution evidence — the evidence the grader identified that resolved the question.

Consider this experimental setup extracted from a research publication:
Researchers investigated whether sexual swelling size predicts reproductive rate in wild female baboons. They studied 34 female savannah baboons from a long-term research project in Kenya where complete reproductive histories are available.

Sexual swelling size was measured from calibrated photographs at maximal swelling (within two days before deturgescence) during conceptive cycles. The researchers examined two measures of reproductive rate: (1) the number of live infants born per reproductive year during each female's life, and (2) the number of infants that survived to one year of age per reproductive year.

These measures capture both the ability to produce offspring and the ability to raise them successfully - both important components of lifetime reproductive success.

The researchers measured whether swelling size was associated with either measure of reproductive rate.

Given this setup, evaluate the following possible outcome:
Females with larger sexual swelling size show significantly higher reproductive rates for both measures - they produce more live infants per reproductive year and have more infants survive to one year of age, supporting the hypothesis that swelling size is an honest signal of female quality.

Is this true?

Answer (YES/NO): NO